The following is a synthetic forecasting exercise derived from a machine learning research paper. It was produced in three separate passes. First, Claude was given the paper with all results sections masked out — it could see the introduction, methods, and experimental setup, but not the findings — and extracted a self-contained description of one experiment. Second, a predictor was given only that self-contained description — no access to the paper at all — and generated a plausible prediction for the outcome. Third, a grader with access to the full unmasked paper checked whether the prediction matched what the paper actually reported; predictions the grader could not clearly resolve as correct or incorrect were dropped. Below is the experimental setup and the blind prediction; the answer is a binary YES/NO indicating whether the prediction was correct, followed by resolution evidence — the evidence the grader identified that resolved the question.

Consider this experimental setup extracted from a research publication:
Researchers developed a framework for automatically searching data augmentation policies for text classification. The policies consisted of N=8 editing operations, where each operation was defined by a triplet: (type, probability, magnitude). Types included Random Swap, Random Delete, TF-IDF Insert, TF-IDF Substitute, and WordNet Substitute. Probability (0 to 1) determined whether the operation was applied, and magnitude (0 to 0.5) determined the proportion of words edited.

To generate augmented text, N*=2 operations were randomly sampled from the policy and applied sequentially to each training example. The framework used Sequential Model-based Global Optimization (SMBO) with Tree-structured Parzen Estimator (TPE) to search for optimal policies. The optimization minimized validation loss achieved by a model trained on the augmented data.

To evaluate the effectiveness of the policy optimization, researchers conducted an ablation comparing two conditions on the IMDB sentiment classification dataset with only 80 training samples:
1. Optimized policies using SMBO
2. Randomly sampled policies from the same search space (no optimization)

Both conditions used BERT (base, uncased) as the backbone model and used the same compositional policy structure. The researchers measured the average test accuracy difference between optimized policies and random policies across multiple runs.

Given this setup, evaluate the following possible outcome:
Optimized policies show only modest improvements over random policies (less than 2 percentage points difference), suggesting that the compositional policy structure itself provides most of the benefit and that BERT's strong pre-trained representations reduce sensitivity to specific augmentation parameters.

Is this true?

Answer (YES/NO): YES